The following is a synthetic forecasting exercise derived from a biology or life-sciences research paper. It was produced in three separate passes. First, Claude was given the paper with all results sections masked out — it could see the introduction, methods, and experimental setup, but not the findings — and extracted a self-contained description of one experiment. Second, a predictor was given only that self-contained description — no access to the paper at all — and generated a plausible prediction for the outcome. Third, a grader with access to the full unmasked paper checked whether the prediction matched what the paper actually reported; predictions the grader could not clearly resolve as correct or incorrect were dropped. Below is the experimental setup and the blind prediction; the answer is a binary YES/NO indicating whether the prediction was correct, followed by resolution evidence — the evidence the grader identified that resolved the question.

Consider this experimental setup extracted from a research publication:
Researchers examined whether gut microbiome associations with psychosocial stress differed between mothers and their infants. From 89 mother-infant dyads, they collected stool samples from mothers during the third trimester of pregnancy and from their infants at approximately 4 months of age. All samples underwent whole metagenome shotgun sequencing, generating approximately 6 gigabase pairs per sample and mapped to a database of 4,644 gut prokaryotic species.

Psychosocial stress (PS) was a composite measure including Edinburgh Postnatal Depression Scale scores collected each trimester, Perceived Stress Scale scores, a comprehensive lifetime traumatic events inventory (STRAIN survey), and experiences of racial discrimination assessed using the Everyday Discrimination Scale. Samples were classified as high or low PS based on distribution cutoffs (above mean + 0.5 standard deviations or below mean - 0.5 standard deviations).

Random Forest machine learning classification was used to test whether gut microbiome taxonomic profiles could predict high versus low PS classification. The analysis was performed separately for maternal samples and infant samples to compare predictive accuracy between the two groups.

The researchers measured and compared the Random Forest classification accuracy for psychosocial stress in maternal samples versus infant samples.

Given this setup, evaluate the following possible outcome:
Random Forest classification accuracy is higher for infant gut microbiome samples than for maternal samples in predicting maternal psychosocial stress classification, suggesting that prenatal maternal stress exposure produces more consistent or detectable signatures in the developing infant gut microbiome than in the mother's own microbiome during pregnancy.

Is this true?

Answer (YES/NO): YES